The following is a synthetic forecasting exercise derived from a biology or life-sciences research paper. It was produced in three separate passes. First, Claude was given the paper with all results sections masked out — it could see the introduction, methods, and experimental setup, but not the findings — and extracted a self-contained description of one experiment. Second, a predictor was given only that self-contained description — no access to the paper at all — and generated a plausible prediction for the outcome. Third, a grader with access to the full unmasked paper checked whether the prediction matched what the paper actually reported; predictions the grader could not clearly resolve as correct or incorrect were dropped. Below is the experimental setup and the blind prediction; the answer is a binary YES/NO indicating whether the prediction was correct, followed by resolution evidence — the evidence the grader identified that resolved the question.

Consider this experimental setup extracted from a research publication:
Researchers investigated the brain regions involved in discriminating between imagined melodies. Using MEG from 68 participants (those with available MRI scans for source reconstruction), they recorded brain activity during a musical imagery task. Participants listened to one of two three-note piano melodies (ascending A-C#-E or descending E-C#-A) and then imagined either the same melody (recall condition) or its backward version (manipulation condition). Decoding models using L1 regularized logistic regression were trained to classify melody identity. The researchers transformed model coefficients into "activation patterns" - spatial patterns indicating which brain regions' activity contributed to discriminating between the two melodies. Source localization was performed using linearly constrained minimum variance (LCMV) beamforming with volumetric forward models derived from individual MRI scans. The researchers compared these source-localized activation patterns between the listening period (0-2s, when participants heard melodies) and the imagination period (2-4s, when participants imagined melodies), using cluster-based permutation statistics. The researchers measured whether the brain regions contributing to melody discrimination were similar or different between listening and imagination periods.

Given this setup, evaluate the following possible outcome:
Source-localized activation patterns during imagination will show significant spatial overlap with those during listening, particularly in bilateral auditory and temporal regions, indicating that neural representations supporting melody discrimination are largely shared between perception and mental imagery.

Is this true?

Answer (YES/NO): NO